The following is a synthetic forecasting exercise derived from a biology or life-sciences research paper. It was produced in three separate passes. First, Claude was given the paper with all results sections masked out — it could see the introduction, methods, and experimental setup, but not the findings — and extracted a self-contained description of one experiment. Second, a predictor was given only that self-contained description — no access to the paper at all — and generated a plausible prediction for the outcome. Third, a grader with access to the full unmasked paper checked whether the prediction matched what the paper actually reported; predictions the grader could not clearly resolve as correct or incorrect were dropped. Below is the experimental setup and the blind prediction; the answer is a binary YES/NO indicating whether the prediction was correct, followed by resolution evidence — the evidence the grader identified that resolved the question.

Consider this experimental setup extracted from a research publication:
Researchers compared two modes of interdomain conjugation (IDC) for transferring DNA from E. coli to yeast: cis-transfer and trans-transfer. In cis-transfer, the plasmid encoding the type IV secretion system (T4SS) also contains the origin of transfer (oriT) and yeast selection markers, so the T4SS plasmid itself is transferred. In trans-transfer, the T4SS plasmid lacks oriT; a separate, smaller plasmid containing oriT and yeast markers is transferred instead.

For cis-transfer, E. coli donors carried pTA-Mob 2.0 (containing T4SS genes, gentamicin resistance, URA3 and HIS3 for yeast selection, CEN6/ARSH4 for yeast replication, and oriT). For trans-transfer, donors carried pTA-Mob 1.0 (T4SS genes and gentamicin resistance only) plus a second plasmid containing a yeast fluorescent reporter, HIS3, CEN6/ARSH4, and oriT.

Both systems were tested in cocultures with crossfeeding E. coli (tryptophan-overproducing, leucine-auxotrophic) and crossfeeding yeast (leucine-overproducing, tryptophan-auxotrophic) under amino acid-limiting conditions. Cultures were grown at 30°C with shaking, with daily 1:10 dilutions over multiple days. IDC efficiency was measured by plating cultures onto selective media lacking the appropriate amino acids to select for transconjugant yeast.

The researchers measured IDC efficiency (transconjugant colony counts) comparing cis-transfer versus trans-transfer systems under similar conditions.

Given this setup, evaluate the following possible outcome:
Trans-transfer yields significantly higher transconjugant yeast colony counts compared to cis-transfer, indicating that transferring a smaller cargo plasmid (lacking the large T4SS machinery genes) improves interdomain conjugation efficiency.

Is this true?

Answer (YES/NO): NO